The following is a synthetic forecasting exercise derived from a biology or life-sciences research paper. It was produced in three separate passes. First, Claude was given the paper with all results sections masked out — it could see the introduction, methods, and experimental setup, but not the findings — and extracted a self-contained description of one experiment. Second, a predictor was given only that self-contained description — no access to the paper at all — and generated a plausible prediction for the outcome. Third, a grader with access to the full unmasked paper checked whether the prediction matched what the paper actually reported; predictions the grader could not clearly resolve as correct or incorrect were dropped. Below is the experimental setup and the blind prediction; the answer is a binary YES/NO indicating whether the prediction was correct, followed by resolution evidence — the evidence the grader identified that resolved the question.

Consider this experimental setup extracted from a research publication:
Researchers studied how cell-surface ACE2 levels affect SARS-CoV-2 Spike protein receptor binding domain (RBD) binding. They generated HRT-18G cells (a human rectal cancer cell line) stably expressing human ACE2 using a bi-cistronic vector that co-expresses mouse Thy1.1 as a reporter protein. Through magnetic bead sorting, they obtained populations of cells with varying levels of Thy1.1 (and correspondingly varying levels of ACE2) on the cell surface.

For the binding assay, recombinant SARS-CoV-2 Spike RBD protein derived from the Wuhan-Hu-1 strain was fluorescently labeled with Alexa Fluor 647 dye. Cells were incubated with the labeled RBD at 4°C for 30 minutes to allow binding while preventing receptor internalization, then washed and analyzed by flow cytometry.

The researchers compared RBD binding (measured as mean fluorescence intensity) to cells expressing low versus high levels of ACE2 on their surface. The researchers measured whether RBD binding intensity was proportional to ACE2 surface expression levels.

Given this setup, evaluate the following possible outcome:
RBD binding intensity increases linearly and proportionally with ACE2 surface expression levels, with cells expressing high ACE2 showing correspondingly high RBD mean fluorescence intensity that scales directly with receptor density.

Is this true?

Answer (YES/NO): YES